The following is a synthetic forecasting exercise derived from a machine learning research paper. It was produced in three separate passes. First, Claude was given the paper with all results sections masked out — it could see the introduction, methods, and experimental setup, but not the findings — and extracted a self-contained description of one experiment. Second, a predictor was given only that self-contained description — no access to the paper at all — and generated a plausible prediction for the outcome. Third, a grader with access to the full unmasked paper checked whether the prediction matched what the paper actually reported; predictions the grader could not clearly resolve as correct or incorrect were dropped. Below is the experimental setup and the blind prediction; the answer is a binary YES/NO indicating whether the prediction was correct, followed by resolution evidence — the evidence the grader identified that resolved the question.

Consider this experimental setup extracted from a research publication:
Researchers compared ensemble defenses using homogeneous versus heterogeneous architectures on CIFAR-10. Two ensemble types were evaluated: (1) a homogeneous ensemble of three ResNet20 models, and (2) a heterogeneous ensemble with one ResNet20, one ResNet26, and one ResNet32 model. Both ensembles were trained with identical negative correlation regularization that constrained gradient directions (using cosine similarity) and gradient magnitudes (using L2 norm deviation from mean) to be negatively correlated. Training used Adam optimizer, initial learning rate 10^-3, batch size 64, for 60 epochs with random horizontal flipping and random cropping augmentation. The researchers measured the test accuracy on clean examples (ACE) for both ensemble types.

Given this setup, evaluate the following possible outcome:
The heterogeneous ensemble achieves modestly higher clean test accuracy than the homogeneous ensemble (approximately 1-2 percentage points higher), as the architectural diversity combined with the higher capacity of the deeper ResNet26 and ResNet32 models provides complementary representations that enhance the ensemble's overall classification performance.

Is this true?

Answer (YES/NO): NO